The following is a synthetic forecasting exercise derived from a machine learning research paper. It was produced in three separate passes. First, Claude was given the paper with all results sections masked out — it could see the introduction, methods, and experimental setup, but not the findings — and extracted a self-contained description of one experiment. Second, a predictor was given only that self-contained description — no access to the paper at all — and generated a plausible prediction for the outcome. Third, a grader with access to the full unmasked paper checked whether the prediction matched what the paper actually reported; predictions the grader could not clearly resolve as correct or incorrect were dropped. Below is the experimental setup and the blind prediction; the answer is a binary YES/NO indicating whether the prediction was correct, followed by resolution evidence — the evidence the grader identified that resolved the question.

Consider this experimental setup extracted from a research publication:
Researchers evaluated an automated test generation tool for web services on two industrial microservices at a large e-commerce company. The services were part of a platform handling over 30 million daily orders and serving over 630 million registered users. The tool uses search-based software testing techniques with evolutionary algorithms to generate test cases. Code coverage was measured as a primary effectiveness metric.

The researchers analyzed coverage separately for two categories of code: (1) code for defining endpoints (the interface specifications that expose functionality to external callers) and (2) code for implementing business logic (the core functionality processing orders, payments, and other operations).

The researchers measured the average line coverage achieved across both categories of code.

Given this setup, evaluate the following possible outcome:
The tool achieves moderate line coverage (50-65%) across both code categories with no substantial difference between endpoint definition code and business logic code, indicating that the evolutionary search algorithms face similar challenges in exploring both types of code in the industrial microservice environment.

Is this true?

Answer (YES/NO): NO